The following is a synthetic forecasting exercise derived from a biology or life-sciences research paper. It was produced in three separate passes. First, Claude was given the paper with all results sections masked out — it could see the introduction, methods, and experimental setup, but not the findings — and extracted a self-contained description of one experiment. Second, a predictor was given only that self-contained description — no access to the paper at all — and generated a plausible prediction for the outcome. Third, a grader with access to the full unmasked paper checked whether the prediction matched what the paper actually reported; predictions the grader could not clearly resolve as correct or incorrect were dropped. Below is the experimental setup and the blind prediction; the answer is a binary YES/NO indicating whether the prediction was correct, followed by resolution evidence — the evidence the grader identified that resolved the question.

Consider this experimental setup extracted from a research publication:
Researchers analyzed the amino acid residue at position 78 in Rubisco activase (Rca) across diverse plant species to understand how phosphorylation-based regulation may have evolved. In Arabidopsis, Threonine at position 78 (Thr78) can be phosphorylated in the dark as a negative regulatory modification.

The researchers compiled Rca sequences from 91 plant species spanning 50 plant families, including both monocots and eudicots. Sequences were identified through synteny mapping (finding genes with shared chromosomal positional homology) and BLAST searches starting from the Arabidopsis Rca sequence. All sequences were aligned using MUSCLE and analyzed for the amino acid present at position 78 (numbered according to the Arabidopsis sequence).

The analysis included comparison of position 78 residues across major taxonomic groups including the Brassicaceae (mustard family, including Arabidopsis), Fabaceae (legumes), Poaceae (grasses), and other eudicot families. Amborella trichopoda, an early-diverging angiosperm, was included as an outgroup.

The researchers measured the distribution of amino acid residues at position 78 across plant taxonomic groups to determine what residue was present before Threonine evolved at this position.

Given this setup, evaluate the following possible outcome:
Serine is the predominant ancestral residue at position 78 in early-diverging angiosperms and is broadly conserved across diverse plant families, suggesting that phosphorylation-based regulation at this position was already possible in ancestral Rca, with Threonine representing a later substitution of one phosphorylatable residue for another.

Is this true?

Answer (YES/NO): NO